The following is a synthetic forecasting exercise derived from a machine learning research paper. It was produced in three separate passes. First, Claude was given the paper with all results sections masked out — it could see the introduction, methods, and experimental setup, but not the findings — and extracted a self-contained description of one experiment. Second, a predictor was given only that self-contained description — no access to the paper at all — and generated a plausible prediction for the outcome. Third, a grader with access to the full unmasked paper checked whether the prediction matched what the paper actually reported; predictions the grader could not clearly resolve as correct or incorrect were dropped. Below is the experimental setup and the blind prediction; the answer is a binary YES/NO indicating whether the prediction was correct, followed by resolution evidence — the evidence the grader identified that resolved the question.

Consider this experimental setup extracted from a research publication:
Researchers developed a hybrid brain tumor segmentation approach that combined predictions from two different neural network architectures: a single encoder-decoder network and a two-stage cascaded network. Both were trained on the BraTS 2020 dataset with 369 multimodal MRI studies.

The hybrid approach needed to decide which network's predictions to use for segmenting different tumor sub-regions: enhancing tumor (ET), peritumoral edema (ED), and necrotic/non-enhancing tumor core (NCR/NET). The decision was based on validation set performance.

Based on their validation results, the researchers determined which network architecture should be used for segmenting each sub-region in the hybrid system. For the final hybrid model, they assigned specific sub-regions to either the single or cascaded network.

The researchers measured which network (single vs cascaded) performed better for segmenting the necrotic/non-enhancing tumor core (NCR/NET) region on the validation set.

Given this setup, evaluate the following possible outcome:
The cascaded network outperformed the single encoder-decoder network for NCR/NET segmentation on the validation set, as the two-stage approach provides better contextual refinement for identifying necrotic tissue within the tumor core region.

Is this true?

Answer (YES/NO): YES